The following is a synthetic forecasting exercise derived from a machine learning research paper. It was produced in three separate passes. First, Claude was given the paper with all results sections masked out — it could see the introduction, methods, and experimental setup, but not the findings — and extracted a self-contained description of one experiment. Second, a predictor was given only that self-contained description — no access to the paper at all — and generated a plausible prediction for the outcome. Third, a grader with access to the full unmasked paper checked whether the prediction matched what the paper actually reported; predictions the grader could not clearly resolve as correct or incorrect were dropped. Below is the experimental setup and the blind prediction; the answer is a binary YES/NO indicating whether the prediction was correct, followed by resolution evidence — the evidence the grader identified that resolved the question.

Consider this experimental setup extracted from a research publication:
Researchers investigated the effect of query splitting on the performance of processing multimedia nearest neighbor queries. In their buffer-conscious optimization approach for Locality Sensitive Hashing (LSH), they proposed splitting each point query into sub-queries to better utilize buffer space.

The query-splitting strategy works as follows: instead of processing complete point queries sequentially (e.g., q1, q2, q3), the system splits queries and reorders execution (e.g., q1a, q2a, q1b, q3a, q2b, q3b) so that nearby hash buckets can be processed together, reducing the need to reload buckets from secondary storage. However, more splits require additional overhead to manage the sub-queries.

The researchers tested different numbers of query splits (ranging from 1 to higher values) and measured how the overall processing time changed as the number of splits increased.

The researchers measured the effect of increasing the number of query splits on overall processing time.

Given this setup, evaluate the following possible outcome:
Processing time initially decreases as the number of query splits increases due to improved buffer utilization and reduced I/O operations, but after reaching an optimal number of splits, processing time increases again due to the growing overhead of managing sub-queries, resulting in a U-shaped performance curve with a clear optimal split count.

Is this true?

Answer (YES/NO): YES